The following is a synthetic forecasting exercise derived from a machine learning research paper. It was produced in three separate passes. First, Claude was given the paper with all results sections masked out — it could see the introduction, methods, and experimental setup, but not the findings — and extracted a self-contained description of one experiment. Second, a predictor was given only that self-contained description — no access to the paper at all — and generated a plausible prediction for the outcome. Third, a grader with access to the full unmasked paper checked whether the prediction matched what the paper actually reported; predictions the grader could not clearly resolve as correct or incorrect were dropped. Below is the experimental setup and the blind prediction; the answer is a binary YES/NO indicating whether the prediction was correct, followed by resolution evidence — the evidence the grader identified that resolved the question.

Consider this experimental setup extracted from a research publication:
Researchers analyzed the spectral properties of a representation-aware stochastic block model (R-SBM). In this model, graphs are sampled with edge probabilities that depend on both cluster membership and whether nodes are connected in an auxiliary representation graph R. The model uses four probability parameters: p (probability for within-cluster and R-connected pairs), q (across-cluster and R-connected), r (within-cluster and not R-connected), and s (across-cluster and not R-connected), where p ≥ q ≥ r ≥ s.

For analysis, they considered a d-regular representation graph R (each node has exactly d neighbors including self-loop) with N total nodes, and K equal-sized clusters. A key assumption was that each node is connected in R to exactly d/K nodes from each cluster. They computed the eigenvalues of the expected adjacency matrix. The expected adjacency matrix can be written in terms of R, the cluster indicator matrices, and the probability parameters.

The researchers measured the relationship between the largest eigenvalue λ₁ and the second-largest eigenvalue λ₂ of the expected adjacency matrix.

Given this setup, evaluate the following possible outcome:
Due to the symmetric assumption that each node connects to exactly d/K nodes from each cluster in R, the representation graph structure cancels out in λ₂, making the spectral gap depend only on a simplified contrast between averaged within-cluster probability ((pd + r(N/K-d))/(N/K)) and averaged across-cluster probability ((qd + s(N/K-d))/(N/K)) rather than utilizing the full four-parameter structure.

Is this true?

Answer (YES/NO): NO